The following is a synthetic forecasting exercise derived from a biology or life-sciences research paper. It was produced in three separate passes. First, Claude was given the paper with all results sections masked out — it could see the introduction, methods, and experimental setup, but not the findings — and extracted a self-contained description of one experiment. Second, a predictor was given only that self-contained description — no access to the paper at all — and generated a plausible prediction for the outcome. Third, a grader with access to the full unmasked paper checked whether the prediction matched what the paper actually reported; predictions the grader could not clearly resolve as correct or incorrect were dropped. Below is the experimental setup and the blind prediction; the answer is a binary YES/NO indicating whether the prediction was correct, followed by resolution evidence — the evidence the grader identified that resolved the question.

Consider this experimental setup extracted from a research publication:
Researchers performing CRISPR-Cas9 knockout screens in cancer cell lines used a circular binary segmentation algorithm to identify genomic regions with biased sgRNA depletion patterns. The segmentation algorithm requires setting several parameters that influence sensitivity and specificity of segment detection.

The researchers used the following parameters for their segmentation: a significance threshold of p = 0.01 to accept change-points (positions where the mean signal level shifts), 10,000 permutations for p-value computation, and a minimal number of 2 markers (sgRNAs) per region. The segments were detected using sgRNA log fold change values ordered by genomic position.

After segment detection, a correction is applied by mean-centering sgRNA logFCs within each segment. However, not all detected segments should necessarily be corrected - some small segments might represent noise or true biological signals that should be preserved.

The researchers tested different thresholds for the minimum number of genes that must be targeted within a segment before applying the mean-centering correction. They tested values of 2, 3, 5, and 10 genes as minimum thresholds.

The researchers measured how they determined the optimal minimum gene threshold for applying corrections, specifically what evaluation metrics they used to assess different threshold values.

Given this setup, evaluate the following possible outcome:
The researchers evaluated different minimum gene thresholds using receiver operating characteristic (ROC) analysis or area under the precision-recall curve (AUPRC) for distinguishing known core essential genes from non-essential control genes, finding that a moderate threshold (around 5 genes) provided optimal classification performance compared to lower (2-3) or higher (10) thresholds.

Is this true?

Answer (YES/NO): NO